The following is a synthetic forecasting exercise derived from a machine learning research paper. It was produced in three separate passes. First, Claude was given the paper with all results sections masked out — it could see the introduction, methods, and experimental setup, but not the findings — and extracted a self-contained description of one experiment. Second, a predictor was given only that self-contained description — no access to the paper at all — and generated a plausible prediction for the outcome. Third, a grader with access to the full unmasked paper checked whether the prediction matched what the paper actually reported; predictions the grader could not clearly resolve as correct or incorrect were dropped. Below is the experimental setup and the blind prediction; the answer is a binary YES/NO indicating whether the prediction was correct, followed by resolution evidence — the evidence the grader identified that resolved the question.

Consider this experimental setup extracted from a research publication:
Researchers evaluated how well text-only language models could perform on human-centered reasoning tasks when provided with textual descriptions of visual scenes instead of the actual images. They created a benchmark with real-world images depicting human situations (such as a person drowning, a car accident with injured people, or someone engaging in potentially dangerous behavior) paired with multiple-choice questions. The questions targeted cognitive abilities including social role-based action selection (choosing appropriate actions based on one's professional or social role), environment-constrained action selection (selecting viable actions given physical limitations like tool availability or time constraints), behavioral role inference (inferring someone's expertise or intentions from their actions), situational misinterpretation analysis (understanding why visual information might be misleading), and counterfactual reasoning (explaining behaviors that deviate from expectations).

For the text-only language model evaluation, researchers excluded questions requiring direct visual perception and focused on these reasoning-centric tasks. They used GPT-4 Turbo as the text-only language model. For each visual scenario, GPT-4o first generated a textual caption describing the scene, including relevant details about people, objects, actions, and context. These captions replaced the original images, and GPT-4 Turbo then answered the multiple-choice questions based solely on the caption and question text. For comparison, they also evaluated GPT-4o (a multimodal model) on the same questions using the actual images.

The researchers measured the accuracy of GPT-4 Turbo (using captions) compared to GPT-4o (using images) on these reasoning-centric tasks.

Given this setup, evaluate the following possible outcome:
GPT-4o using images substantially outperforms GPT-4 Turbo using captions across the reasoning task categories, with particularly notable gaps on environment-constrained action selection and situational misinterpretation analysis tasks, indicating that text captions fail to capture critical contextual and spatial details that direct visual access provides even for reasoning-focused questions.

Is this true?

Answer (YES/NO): NO